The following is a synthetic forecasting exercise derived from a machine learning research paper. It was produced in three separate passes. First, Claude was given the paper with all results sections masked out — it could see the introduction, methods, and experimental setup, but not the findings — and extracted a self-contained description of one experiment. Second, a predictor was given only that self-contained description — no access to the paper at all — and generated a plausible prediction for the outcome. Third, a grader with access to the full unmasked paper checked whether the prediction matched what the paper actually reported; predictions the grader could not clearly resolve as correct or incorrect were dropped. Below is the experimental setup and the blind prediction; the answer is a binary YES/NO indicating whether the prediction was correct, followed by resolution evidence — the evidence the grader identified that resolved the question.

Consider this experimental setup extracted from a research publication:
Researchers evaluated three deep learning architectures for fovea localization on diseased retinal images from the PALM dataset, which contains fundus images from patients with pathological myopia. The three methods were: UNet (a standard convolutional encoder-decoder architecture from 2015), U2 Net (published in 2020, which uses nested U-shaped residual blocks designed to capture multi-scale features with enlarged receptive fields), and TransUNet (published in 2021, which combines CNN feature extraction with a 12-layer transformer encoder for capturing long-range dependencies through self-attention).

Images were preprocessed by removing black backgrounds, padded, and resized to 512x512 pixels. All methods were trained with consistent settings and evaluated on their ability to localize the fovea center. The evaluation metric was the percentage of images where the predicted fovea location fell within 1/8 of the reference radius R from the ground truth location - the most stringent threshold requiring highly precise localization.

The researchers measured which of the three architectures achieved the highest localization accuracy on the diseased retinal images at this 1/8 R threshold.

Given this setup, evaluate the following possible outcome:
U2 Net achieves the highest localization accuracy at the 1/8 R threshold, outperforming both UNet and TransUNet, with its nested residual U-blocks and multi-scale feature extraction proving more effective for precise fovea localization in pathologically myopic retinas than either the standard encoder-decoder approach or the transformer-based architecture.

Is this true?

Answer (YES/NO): YES